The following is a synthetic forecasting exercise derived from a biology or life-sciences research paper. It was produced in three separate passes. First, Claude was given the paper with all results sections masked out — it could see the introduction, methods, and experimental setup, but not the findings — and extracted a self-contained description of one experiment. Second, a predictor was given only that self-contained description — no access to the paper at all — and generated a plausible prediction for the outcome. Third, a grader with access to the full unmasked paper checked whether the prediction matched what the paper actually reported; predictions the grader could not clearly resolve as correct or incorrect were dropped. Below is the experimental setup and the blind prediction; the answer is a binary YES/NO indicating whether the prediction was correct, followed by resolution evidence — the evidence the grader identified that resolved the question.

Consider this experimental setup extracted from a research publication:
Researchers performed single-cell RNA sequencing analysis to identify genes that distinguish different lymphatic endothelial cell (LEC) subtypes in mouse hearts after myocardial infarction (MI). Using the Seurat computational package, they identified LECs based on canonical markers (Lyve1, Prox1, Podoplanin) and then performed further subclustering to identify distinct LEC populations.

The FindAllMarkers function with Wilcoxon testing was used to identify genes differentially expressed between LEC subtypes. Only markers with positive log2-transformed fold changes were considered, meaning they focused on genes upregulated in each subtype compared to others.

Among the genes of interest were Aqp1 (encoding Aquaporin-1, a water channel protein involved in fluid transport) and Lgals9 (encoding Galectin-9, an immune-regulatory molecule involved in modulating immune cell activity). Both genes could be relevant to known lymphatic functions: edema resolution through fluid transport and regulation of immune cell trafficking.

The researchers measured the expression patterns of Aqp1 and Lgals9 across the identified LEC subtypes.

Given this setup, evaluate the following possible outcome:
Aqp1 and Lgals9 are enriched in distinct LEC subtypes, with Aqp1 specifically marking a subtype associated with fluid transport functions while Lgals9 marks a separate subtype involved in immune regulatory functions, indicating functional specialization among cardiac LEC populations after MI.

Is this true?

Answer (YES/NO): NO